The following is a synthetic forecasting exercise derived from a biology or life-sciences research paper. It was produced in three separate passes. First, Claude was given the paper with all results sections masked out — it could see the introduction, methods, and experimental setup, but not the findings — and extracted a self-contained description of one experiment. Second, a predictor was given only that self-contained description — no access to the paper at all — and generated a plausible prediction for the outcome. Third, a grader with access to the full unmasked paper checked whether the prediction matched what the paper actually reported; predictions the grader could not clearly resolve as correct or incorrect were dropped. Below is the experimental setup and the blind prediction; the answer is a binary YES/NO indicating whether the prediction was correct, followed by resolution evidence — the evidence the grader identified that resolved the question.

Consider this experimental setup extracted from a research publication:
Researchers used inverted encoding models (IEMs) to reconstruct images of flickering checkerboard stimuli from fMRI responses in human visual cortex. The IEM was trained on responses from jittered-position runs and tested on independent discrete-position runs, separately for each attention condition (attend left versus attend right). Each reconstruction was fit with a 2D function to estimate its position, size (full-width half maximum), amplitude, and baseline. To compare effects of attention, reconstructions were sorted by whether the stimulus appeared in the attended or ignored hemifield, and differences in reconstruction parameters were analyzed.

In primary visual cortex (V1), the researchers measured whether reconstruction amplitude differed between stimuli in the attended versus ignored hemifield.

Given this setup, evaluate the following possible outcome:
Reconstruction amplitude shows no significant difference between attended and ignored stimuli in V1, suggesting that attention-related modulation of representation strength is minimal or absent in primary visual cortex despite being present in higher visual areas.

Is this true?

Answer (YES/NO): YES